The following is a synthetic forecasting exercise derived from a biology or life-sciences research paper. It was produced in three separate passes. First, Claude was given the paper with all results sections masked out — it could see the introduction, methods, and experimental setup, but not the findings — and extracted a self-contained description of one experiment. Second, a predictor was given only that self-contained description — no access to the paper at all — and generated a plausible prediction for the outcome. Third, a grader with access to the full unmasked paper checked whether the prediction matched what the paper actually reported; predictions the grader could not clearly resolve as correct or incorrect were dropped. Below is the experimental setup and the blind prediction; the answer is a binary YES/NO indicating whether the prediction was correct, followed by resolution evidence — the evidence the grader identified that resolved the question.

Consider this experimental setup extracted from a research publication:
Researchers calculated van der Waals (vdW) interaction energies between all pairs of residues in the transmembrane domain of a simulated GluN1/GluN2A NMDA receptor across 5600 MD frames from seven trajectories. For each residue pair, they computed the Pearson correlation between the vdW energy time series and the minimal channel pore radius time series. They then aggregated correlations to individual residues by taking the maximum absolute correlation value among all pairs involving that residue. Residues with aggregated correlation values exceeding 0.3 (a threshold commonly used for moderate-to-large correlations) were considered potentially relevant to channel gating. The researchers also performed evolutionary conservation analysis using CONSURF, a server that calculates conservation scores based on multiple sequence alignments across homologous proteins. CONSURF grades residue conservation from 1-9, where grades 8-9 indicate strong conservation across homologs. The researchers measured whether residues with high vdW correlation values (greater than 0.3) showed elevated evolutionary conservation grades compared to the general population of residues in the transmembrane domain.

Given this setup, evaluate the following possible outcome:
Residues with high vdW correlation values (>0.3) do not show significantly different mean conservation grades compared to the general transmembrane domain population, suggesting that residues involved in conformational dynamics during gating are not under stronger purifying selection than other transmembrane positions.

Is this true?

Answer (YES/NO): YES